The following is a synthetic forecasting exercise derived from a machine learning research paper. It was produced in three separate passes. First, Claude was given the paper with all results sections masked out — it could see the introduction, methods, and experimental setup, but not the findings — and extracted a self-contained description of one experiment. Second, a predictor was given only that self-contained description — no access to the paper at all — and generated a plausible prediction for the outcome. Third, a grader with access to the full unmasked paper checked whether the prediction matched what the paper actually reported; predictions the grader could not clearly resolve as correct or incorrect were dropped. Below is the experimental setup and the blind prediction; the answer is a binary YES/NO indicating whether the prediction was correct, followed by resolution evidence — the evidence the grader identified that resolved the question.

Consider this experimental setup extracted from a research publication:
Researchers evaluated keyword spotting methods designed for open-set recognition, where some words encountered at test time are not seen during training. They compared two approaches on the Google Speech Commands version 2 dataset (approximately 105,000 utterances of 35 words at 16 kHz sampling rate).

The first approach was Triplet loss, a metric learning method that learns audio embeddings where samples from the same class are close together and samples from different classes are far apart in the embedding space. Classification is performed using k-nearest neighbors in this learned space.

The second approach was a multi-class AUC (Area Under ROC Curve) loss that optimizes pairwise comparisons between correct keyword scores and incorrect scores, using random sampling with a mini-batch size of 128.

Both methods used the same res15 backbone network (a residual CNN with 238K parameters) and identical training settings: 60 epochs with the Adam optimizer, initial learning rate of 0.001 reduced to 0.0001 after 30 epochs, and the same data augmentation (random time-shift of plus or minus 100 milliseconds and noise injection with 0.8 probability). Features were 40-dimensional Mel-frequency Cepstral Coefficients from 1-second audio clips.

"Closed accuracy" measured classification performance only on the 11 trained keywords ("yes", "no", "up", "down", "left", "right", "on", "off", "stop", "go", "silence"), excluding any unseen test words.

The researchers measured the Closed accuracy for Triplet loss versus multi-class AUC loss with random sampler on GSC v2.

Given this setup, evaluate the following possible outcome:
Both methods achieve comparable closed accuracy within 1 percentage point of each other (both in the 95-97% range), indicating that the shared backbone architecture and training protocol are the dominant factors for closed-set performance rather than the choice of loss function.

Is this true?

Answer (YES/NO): NO